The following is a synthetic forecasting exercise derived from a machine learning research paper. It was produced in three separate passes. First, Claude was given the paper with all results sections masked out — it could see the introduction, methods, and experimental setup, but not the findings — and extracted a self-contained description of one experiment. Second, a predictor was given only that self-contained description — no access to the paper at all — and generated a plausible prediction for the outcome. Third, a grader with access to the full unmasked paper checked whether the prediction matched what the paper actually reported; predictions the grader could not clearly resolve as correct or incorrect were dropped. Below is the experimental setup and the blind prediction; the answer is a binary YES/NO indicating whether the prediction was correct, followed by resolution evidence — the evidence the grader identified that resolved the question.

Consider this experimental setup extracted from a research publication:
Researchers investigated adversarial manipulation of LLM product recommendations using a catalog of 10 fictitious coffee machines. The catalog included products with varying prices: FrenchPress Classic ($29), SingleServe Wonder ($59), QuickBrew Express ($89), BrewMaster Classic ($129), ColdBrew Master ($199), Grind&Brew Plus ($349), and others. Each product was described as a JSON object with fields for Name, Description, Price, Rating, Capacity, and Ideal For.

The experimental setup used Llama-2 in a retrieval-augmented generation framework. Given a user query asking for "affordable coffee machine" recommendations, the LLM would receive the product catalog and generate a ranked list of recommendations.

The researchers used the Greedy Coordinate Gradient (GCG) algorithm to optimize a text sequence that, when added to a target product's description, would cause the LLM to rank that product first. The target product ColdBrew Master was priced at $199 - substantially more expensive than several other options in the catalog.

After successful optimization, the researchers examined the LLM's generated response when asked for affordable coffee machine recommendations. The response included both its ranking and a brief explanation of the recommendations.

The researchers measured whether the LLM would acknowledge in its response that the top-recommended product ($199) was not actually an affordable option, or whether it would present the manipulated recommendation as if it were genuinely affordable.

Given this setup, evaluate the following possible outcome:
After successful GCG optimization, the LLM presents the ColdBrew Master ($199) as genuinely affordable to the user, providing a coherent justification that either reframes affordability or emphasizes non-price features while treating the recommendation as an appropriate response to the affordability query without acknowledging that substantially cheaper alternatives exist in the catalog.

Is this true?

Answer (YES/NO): NO